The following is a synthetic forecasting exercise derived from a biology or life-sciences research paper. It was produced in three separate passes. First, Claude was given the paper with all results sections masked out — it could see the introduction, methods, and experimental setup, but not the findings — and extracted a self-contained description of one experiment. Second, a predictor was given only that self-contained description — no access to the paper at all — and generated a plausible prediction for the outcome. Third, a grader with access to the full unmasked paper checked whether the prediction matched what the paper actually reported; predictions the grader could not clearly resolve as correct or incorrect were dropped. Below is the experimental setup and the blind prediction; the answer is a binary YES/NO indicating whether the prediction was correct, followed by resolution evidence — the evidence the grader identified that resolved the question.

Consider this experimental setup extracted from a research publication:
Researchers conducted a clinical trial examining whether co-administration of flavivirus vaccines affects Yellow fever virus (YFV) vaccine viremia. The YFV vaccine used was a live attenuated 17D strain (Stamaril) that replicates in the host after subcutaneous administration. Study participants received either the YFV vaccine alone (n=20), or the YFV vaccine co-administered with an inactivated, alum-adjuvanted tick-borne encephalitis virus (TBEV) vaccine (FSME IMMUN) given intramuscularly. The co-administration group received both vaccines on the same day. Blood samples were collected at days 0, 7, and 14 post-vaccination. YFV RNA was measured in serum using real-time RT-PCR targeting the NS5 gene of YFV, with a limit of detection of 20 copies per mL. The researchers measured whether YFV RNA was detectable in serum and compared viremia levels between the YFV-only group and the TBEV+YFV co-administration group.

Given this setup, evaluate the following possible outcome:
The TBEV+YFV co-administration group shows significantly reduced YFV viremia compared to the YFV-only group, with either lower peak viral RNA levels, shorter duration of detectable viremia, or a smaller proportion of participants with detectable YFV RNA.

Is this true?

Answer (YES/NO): NO